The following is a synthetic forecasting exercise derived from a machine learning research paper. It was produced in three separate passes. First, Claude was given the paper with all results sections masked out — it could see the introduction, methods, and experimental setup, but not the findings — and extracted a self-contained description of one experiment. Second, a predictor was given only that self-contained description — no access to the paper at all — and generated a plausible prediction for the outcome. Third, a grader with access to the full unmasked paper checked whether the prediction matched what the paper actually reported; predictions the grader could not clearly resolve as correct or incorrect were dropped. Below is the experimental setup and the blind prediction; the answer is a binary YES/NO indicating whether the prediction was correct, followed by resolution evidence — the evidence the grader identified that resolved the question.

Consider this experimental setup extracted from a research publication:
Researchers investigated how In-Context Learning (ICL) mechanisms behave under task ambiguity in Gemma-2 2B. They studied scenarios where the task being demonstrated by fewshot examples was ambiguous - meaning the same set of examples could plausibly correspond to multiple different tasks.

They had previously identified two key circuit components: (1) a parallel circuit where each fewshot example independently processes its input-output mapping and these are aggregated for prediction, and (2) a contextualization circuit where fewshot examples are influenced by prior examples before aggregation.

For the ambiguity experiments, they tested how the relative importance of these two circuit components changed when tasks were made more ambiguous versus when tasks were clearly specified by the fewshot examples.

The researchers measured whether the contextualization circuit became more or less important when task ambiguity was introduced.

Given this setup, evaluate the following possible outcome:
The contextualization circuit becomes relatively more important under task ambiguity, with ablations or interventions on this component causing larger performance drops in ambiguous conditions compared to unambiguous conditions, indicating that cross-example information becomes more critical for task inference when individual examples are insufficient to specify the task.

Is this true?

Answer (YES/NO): YES